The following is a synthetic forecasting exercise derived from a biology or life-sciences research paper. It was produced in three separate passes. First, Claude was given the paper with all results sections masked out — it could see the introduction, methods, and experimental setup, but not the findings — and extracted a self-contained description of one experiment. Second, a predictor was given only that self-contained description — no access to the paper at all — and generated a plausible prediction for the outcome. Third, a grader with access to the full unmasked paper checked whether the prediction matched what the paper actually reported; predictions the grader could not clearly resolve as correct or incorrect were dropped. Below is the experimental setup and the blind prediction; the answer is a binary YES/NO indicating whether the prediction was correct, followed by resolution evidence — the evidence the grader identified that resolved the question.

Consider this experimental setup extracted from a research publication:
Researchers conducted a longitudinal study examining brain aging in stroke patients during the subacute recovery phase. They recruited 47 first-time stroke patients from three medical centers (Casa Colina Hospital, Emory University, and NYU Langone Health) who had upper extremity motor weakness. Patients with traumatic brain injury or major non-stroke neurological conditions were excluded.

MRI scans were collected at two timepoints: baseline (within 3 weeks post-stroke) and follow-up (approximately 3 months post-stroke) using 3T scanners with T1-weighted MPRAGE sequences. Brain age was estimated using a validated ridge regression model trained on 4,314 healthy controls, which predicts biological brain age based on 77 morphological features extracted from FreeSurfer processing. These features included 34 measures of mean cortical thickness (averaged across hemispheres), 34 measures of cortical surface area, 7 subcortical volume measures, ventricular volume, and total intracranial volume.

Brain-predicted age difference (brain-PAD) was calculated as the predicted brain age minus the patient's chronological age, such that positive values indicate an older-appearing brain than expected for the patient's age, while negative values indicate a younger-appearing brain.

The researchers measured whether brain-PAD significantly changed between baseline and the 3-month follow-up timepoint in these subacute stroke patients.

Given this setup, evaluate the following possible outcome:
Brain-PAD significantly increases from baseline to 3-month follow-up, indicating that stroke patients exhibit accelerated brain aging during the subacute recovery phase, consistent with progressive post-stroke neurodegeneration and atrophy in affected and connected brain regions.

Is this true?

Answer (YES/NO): YES